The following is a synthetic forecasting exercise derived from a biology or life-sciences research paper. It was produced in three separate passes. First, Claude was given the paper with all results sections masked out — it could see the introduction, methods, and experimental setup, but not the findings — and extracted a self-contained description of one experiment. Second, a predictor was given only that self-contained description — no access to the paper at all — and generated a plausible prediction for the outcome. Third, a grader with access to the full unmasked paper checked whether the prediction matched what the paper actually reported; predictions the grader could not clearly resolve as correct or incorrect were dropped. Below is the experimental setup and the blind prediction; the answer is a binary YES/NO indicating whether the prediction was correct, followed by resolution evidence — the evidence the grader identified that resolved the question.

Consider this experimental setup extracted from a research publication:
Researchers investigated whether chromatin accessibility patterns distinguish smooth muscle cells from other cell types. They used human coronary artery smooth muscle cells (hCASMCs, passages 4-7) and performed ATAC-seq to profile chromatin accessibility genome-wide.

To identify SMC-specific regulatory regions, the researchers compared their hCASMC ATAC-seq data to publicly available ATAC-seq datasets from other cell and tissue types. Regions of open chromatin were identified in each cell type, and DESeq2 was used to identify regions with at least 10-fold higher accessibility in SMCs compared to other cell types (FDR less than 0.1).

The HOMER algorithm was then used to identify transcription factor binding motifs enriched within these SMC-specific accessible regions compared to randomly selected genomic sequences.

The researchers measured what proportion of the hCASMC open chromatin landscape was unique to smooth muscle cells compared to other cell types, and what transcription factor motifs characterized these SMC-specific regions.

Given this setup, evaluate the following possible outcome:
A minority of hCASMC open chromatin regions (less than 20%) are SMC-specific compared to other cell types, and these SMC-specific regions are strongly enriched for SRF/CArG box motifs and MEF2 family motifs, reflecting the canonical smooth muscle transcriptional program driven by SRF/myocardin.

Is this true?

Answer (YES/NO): NO